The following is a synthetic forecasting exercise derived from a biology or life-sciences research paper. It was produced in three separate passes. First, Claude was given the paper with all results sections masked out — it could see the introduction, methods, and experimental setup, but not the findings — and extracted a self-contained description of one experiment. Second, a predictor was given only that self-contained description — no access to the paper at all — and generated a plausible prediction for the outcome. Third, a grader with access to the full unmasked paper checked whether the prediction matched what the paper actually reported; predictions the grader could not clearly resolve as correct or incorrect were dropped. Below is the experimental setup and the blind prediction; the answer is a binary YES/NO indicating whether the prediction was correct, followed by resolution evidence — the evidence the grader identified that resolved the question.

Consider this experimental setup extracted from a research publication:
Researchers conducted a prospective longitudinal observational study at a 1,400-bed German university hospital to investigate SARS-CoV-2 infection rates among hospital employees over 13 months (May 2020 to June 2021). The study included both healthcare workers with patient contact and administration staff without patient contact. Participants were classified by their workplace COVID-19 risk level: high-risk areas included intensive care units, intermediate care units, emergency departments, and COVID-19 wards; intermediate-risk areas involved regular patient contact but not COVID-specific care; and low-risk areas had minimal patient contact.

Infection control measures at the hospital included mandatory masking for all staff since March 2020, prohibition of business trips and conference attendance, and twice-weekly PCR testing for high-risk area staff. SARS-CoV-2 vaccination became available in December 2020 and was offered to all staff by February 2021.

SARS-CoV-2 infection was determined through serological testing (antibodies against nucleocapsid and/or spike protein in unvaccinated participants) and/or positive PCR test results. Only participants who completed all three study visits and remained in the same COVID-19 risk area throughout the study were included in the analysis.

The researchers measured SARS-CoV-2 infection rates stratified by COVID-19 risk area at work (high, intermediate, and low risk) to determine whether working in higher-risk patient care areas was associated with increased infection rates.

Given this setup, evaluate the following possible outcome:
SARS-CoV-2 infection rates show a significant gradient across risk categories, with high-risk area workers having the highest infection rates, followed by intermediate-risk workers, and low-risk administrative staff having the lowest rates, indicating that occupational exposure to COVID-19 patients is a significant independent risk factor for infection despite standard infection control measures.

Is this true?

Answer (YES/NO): NO